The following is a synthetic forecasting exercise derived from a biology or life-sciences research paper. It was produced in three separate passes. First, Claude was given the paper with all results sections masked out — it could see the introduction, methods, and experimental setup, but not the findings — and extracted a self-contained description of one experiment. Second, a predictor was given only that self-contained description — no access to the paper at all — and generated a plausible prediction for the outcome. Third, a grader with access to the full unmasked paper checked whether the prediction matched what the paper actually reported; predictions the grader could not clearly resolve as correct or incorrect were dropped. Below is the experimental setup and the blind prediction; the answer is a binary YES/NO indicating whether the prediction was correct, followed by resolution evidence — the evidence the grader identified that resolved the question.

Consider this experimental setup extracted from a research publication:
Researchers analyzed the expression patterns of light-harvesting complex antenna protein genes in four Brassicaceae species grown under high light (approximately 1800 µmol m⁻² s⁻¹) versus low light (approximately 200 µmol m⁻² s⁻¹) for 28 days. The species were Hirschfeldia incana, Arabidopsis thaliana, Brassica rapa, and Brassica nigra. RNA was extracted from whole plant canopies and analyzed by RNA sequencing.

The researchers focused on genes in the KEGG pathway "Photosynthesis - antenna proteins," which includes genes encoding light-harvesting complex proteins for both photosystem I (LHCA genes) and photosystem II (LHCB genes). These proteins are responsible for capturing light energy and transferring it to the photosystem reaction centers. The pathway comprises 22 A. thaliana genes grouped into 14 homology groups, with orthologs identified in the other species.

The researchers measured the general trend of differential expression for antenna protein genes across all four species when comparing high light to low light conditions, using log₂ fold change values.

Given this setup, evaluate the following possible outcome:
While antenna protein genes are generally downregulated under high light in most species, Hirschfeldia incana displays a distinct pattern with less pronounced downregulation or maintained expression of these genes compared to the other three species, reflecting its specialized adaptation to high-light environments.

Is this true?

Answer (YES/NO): NO